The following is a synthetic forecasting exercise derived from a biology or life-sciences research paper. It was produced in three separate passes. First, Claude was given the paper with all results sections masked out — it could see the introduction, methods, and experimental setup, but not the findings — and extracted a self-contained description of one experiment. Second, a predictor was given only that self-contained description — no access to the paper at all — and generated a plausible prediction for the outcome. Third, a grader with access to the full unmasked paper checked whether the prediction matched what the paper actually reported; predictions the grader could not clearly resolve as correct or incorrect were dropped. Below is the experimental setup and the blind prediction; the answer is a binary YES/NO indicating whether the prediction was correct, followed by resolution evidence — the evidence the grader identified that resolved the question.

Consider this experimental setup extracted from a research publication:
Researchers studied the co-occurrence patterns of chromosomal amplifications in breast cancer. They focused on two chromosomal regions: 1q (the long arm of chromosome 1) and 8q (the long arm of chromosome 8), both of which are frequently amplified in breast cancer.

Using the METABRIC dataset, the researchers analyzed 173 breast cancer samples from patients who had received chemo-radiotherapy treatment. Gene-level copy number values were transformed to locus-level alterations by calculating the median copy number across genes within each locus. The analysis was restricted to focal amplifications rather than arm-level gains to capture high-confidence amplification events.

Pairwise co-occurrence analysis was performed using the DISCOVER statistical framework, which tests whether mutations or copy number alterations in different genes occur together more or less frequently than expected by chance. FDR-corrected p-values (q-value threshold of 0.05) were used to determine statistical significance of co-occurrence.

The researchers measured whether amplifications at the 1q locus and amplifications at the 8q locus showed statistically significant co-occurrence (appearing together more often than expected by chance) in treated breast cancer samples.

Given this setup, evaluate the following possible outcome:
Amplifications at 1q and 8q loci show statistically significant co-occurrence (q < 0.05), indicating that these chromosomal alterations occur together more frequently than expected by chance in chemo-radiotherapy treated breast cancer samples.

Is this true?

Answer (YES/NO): NO